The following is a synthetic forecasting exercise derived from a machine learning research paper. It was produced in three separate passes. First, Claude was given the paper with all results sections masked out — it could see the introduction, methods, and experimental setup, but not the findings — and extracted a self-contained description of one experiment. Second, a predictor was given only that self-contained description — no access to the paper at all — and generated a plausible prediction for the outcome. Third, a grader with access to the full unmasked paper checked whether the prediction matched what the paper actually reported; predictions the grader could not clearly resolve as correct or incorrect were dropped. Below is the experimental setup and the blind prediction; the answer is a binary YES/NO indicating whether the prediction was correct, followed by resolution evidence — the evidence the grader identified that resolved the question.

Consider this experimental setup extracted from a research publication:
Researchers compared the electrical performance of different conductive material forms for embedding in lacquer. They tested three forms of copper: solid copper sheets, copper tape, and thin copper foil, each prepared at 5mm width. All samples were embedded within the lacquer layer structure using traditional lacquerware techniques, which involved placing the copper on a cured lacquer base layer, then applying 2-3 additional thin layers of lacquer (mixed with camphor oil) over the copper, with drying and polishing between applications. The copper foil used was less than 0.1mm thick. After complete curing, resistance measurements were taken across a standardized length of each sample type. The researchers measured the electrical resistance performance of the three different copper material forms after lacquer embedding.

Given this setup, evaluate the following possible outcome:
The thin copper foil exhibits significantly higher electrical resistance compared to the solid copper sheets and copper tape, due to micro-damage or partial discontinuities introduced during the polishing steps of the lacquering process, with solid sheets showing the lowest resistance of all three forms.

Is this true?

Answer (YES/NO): NO